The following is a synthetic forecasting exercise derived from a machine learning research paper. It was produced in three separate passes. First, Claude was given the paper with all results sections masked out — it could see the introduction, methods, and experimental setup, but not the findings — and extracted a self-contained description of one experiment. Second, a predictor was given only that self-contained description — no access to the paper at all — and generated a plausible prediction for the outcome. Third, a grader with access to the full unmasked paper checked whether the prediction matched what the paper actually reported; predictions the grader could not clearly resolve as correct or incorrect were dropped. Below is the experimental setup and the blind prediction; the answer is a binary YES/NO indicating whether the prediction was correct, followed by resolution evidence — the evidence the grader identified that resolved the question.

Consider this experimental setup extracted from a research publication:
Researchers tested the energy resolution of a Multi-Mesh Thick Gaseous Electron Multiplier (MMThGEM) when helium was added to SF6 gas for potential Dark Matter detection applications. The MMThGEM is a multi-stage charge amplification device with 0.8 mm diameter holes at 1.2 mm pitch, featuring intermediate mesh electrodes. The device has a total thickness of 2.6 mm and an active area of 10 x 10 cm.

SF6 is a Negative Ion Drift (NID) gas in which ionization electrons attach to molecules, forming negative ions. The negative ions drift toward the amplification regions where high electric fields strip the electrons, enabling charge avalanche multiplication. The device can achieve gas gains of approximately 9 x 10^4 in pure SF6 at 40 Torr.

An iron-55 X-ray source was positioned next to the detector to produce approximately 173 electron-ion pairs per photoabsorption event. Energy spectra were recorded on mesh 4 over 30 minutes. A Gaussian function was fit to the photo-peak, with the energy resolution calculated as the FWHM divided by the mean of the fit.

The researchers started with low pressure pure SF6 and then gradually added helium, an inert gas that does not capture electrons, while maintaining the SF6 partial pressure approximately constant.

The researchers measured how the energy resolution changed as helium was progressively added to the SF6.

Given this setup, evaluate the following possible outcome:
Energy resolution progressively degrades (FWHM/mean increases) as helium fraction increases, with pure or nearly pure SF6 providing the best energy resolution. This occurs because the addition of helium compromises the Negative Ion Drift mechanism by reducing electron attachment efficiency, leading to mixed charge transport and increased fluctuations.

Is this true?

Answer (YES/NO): YES